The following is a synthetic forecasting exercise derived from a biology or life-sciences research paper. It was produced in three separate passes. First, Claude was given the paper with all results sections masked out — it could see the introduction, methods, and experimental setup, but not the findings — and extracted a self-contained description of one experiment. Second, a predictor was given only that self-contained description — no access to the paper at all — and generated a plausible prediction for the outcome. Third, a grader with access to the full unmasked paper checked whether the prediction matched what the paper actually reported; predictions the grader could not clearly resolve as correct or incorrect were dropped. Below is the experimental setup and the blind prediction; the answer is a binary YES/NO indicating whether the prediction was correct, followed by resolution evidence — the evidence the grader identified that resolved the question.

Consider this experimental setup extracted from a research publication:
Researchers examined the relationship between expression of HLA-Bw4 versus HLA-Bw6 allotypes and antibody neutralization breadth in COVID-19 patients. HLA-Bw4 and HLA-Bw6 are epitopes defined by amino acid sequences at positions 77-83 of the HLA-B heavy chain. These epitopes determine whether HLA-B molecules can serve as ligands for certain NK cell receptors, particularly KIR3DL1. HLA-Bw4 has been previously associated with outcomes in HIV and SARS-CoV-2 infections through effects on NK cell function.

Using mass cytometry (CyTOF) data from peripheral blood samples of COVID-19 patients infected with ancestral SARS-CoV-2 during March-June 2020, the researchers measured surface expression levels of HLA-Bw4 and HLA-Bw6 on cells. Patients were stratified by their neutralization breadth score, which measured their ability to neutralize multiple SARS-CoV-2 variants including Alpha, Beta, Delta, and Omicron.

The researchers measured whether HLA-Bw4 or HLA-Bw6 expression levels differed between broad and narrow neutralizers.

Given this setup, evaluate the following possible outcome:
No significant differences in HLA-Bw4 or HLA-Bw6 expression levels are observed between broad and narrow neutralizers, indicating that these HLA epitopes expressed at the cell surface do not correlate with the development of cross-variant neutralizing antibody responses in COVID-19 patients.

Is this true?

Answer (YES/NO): NO